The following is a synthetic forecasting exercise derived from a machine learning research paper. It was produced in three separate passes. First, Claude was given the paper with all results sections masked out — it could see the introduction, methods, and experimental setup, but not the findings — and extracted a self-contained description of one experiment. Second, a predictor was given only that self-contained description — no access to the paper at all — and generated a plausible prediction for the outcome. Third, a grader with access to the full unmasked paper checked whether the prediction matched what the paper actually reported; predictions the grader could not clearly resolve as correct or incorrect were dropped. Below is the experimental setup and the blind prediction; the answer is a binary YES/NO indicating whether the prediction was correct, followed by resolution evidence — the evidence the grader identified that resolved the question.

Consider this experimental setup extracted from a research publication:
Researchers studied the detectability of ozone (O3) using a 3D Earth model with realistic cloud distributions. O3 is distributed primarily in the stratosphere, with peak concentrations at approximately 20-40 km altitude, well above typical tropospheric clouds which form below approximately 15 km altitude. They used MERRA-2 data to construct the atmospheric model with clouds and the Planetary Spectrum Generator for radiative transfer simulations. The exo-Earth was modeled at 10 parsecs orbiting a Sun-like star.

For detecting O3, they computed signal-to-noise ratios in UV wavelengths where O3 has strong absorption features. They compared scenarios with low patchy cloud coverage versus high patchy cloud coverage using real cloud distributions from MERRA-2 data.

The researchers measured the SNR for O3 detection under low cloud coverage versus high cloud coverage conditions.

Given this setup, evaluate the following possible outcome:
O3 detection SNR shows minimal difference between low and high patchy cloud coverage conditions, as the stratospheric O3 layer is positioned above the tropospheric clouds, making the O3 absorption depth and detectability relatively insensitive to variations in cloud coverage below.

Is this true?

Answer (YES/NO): YES